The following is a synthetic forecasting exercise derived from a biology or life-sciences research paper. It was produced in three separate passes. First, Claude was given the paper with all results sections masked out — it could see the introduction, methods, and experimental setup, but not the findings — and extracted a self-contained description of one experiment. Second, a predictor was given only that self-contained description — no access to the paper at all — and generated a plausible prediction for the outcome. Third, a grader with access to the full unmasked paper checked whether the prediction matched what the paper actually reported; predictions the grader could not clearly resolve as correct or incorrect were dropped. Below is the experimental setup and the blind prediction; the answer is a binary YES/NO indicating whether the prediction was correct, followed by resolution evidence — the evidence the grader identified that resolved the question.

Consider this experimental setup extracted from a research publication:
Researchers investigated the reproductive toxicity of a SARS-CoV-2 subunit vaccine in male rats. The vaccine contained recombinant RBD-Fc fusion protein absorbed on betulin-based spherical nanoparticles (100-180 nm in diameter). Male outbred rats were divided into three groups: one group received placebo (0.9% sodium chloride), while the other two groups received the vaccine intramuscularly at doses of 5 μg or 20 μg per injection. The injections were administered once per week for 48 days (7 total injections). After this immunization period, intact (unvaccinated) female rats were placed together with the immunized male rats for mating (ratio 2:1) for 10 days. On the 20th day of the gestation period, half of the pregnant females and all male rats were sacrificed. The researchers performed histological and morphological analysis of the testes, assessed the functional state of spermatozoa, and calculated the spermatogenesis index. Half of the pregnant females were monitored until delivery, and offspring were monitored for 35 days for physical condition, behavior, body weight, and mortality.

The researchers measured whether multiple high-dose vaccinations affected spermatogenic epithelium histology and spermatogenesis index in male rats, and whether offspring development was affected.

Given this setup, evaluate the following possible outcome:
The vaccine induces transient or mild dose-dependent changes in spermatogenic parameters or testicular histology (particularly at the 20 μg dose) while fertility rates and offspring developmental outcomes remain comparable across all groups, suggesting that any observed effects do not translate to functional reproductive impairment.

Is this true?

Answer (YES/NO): YES